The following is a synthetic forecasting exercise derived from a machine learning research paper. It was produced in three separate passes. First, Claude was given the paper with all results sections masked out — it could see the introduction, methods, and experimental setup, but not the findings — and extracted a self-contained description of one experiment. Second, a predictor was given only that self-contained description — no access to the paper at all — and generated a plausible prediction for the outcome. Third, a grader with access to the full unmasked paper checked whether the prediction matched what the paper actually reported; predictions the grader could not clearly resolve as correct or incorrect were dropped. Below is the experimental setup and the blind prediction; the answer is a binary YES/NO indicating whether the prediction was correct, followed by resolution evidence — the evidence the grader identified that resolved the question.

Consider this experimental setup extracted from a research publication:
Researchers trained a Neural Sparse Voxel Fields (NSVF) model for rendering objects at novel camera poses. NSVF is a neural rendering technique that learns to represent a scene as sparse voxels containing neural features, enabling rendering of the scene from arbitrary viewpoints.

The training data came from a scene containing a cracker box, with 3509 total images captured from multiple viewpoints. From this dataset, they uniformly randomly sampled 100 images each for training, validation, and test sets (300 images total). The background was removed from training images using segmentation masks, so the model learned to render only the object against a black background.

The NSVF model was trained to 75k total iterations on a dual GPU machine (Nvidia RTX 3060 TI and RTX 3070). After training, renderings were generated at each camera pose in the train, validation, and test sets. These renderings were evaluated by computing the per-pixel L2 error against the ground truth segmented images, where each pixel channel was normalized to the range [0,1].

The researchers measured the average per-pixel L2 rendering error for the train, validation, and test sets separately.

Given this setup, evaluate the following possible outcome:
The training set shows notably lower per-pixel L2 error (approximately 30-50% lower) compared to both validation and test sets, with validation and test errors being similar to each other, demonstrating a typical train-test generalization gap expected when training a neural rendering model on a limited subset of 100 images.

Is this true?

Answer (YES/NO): NO